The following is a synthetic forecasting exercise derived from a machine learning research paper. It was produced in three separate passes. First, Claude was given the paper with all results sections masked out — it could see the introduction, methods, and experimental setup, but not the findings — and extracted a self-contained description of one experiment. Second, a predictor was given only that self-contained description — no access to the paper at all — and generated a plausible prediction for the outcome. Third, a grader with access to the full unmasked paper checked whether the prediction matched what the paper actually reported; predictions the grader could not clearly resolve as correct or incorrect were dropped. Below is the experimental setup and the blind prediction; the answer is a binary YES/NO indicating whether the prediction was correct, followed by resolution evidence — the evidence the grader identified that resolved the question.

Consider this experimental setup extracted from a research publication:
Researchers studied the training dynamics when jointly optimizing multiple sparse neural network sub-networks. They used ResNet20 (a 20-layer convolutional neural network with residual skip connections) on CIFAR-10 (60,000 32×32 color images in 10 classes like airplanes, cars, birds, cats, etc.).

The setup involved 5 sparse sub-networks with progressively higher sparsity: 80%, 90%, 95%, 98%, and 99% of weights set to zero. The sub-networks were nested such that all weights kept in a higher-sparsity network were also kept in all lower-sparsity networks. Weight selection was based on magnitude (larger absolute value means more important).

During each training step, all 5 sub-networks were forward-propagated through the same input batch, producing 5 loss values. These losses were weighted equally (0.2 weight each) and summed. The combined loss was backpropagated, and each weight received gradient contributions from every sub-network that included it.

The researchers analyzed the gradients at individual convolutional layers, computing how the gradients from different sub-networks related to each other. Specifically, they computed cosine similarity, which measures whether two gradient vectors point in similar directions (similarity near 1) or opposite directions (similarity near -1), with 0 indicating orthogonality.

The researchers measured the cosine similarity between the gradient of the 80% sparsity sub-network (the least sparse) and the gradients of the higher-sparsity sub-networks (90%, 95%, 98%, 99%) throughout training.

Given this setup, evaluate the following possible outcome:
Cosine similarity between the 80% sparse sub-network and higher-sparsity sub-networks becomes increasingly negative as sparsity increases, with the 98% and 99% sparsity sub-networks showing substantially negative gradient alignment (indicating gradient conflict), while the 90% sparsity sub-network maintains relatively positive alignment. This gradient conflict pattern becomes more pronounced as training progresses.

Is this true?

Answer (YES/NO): NO